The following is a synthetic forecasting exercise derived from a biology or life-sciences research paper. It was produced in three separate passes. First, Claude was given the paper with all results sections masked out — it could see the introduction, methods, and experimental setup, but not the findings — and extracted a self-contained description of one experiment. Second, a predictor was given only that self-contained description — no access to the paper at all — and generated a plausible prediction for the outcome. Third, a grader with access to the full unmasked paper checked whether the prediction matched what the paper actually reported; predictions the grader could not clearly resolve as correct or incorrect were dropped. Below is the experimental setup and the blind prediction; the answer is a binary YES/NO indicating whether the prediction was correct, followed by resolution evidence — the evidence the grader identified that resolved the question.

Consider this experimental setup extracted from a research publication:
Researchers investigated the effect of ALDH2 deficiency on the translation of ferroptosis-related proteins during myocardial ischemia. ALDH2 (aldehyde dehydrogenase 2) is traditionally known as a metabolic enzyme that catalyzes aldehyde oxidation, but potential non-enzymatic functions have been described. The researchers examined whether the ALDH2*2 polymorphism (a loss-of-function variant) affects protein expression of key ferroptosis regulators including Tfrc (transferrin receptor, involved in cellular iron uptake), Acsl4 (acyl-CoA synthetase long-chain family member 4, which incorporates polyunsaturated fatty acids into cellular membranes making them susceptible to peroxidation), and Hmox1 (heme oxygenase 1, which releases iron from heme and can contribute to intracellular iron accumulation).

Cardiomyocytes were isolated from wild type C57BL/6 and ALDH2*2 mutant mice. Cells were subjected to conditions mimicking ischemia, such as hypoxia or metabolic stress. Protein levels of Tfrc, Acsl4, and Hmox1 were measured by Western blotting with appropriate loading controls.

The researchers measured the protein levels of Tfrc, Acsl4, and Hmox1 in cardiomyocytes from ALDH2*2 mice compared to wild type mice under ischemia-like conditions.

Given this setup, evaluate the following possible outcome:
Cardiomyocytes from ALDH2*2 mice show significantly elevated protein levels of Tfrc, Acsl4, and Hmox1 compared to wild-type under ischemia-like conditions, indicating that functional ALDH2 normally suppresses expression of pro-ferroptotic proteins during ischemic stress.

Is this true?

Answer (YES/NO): YES